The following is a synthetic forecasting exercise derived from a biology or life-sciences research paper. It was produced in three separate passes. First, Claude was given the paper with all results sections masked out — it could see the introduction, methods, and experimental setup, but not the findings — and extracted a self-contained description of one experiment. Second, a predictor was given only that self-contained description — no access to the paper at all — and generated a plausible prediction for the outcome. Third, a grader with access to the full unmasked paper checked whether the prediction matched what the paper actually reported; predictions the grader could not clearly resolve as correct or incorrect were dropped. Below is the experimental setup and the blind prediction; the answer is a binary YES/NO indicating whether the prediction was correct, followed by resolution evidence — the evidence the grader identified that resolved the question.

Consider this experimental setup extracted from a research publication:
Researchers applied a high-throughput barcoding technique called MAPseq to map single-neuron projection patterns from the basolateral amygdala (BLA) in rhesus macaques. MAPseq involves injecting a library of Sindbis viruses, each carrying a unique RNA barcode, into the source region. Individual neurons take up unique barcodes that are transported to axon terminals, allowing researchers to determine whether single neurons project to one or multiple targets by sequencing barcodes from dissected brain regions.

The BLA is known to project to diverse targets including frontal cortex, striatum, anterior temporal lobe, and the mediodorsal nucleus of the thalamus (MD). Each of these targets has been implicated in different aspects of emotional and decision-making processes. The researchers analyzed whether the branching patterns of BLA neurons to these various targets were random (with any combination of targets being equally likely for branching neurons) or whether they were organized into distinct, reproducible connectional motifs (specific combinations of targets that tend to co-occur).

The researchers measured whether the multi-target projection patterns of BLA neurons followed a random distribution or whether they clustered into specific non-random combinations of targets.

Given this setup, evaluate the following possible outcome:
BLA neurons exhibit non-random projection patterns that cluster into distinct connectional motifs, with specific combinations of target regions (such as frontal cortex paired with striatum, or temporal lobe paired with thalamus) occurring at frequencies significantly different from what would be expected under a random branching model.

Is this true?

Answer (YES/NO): YES